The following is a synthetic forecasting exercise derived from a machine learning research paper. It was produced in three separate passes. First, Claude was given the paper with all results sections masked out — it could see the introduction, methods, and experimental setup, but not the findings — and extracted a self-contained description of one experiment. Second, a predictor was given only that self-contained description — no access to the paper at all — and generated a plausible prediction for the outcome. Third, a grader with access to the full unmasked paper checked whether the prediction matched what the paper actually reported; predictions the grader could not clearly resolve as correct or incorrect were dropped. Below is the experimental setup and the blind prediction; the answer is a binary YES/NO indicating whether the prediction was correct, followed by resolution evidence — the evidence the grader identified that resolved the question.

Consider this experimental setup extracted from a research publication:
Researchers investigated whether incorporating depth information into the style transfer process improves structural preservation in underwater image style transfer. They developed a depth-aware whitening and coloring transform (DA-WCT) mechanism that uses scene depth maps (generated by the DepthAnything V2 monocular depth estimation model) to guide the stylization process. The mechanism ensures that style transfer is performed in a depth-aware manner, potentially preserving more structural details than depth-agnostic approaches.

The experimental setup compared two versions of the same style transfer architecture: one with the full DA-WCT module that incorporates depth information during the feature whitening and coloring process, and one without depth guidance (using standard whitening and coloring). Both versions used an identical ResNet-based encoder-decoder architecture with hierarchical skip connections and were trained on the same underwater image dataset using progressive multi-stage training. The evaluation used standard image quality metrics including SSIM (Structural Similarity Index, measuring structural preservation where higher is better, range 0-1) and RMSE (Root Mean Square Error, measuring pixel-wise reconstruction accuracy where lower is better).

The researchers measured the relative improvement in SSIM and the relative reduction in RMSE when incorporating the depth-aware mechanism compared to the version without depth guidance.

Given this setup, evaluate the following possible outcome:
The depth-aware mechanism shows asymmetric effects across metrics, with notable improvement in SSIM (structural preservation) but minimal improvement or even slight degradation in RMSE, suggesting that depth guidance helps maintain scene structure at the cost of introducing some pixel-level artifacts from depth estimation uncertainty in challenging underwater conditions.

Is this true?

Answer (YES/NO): NO